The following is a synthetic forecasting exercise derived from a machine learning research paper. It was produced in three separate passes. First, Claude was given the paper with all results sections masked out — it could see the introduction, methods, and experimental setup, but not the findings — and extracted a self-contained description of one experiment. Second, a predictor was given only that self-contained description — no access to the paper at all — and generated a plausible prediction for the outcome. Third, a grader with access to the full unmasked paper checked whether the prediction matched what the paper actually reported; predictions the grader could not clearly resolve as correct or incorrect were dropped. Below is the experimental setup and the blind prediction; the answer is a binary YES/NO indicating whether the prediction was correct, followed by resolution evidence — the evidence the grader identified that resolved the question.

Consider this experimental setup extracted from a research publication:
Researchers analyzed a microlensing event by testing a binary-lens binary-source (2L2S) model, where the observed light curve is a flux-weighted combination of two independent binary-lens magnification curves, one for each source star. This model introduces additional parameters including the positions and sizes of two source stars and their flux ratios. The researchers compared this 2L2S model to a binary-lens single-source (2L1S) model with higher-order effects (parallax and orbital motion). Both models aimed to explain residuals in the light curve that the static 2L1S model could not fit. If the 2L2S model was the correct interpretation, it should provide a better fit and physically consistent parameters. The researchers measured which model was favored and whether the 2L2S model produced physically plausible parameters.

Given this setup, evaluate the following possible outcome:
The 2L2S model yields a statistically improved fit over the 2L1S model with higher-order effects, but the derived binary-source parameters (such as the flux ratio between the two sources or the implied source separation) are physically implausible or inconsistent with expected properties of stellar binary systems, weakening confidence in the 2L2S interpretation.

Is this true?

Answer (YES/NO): NO